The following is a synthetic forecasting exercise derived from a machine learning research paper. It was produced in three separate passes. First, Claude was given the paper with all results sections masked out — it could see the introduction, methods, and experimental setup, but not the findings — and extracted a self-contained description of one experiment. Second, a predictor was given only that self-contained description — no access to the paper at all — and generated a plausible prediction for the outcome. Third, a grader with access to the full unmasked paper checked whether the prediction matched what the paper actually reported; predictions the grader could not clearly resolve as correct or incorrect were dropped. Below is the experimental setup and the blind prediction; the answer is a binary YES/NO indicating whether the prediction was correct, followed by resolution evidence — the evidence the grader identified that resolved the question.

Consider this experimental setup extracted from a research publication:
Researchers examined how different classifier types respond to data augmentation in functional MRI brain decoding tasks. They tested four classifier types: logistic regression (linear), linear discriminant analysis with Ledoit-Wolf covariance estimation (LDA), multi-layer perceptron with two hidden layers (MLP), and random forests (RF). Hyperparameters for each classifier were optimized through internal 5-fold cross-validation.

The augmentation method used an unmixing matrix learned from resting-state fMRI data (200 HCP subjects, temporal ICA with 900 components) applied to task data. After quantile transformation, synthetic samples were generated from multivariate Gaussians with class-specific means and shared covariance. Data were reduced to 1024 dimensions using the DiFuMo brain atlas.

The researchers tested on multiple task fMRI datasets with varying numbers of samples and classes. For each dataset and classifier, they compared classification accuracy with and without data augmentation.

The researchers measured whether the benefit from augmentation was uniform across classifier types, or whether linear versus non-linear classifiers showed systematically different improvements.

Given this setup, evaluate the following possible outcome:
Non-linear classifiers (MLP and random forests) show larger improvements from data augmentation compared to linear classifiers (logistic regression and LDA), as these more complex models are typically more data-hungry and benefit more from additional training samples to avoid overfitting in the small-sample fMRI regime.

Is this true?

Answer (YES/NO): YES